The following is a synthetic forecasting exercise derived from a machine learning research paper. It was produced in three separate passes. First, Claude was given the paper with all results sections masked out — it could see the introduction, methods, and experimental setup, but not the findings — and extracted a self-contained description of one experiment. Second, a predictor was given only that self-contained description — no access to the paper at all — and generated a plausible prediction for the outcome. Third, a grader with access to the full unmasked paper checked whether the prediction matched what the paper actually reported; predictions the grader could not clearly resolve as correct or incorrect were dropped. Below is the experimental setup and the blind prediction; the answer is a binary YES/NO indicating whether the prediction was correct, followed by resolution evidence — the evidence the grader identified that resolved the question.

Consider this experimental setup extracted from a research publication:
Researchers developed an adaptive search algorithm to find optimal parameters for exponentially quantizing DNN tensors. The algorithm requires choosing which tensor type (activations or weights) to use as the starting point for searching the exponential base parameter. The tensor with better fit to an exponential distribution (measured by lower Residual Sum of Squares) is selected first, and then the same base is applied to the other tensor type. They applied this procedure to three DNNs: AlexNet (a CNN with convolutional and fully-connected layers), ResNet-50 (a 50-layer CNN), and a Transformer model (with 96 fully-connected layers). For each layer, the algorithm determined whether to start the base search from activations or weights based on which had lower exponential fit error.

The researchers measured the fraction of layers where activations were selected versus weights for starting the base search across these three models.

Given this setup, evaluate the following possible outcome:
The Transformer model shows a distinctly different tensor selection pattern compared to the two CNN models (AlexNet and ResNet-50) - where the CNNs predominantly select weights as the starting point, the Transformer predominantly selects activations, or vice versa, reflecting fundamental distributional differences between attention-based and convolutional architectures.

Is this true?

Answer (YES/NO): NO